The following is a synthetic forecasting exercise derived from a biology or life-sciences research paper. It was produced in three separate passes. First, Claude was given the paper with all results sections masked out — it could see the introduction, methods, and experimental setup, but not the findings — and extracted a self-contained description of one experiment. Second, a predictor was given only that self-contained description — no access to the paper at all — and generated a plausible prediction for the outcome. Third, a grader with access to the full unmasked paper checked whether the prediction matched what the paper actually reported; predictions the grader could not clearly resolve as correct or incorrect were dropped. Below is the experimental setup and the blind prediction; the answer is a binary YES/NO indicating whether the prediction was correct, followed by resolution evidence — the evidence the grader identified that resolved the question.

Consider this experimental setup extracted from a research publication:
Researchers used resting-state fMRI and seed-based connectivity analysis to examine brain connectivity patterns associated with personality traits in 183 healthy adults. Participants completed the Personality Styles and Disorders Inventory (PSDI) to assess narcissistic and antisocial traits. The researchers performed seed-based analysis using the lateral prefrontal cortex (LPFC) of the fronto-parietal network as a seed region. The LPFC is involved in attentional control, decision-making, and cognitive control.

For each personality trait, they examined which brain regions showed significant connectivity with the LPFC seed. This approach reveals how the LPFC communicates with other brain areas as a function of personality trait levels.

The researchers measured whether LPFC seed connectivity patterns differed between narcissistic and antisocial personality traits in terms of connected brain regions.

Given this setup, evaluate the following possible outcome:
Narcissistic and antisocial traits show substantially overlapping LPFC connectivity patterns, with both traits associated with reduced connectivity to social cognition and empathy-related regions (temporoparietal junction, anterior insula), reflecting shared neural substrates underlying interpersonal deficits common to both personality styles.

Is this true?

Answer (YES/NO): NO